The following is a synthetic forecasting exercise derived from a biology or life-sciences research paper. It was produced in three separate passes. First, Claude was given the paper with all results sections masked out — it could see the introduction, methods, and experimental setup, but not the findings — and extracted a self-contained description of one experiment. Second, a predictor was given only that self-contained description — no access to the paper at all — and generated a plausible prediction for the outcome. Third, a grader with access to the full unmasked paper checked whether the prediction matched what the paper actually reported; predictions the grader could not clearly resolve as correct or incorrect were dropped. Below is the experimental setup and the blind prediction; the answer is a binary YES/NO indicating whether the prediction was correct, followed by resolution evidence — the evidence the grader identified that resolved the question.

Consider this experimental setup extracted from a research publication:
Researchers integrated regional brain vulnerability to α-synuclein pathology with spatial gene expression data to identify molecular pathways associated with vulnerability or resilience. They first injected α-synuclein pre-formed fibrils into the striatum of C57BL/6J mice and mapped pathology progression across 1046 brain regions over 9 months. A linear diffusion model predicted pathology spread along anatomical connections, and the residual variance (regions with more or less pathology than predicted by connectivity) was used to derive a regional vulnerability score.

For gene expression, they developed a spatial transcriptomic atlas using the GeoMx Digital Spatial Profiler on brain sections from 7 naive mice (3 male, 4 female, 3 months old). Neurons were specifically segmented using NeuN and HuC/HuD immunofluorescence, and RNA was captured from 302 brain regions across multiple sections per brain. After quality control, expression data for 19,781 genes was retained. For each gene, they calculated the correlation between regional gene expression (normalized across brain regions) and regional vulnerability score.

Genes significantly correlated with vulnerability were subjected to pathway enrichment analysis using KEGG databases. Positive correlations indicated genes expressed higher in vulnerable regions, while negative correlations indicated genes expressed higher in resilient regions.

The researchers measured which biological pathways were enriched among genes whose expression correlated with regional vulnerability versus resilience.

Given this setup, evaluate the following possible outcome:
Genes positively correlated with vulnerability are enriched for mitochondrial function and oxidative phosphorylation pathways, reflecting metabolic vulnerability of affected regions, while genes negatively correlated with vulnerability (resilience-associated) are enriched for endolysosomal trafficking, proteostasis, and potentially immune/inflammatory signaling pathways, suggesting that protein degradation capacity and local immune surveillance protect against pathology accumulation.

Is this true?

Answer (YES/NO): NO